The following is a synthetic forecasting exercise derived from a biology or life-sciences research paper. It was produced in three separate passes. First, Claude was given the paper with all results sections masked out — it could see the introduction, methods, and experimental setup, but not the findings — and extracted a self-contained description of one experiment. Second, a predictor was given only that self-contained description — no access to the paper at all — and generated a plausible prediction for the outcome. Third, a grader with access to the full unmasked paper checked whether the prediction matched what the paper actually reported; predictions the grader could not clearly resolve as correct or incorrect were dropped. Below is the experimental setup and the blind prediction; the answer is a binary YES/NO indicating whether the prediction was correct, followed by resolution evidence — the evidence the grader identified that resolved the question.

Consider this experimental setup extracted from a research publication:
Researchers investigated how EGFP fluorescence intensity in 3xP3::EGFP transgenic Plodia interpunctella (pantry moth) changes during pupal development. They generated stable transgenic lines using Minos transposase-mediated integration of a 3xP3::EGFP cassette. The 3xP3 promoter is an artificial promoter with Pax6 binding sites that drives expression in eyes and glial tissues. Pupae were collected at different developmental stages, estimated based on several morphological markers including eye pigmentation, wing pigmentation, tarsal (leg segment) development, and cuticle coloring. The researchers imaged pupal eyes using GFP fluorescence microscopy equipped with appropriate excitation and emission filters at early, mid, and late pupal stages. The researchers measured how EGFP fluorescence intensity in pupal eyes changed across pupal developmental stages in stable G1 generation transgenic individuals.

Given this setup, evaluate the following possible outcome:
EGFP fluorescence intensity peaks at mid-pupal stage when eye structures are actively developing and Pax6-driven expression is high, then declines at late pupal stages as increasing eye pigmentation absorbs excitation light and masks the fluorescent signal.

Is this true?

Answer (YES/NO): NO